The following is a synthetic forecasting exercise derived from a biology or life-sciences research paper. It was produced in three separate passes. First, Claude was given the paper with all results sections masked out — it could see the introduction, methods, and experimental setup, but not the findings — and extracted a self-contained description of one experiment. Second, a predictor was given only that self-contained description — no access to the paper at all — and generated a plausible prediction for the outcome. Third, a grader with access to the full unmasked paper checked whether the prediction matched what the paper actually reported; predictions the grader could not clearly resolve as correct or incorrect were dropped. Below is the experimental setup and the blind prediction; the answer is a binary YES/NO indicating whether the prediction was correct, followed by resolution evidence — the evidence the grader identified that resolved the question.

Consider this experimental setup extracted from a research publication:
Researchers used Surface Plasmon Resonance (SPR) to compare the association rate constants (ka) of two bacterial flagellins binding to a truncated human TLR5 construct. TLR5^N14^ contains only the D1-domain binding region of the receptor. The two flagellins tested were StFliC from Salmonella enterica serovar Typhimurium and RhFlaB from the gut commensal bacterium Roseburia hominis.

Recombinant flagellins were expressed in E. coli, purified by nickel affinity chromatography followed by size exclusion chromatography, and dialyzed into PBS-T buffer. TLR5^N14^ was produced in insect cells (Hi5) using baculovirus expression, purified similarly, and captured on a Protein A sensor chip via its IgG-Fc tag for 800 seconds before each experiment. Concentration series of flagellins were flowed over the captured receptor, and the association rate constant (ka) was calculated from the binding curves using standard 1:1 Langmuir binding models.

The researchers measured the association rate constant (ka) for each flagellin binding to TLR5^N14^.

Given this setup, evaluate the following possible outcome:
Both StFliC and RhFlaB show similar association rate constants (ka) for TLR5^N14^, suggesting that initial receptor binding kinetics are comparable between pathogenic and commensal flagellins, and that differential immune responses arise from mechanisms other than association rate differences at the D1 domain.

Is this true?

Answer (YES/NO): NO